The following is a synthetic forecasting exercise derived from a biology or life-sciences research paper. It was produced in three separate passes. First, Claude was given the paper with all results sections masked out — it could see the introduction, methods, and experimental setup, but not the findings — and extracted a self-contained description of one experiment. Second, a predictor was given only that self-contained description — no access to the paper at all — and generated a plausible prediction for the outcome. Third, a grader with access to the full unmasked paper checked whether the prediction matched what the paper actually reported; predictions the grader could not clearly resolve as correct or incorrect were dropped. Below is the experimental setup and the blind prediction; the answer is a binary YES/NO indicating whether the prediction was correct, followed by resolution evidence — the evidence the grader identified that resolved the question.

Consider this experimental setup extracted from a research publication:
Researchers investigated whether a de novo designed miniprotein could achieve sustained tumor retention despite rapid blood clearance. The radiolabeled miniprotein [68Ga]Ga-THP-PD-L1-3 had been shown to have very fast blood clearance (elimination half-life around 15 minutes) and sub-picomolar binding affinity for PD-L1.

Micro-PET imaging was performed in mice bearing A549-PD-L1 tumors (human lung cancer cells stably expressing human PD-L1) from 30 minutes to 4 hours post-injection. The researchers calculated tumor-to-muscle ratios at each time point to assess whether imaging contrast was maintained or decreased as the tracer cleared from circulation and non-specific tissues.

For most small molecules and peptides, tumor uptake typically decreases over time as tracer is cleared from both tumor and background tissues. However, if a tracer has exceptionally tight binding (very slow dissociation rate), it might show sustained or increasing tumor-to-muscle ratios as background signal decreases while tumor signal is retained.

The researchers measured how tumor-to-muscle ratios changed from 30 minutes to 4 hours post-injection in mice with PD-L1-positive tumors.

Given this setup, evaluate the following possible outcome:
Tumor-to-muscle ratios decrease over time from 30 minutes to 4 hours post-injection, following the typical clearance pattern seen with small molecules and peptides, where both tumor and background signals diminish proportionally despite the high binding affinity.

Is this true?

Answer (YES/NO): NO